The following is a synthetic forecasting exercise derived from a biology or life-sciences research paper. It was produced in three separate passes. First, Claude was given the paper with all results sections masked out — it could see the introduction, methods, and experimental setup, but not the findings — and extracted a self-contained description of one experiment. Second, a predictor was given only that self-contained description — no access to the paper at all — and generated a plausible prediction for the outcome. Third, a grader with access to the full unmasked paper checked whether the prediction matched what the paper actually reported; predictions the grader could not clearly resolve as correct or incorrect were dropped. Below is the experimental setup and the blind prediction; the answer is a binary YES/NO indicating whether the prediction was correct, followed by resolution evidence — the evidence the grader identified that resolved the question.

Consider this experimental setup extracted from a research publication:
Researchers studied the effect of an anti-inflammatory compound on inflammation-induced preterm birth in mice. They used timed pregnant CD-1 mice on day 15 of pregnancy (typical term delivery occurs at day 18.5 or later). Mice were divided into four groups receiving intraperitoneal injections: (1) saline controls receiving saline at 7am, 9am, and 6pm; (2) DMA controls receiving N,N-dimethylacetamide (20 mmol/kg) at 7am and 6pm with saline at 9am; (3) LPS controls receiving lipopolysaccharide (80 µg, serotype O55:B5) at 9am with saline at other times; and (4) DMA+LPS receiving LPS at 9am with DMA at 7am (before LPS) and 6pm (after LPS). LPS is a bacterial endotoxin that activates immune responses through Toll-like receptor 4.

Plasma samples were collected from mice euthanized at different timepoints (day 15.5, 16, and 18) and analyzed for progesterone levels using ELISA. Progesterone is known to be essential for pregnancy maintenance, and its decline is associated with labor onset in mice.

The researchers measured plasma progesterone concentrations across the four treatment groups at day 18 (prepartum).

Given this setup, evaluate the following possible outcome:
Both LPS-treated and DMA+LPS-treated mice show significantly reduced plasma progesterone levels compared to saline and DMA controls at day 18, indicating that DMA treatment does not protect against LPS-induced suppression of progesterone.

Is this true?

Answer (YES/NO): NO